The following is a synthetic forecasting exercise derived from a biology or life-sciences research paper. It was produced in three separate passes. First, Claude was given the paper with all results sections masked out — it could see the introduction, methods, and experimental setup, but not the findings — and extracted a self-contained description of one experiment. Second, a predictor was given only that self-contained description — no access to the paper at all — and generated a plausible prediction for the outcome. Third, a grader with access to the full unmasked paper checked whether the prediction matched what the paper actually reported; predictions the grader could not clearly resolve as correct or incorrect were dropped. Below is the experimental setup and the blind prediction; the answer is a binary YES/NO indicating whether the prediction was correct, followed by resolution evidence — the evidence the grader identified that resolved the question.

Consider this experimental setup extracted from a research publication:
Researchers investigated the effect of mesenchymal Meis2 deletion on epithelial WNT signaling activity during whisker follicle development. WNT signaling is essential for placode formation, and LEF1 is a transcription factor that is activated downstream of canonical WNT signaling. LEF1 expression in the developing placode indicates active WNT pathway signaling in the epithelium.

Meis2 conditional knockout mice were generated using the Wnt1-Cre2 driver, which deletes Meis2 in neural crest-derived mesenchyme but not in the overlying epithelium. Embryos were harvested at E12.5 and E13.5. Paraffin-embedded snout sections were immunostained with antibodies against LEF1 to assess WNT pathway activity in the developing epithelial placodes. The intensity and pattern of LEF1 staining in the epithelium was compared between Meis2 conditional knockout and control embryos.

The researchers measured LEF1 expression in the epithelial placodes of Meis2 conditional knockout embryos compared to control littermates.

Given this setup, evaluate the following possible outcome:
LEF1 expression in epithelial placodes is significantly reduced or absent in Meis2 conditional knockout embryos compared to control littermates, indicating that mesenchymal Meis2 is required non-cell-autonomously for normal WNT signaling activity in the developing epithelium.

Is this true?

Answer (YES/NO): YES